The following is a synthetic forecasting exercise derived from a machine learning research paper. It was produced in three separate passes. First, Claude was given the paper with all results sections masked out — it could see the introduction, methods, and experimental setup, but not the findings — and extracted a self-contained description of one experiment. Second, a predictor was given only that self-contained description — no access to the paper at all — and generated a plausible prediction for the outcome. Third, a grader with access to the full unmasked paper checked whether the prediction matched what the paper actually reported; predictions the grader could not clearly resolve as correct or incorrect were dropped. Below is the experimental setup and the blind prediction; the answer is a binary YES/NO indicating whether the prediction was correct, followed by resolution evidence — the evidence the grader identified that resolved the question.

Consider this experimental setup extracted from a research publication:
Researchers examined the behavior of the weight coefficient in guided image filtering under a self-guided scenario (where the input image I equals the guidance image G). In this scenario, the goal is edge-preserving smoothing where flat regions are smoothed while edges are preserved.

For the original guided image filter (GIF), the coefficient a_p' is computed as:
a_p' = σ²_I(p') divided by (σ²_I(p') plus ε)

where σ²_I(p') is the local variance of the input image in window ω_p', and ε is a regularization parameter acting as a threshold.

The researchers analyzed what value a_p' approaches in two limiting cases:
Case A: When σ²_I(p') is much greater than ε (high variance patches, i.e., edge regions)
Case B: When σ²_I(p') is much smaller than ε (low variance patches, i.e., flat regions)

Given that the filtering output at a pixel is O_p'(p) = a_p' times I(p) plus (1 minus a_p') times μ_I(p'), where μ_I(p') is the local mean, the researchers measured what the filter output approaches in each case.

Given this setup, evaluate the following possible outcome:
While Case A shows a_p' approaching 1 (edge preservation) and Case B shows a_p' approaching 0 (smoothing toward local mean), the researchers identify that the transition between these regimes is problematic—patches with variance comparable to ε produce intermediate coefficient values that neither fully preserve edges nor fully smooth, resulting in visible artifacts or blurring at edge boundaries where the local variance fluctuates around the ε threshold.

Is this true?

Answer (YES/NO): NO